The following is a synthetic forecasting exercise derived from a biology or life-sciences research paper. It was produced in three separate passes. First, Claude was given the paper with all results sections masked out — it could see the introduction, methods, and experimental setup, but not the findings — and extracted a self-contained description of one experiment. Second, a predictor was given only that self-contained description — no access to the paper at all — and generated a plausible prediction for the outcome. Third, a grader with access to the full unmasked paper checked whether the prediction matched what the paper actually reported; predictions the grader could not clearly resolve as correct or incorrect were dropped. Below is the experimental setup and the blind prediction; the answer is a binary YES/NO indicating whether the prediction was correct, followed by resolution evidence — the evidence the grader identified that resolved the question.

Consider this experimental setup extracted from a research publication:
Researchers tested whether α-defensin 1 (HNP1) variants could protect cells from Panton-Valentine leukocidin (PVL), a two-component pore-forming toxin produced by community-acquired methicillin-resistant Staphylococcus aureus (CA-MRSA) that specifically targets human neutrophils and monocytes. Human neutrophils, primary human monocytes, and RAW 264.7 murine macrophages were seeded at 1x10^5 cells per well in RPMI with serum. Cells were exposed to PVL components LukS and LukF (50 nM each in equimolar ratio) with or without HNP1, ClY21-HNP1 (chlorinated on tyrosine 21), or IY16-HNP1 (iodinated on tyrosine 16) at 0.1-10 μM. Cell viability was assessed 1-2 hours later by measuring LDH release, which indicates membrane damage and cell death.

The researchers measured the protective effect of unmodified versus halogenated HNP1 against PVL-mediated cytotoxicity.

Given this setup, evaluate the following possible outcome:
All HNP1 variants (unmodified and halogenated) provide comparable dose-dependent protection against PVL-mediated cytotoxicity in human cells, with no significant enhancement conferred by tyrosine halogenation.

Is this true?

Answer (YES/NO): NO